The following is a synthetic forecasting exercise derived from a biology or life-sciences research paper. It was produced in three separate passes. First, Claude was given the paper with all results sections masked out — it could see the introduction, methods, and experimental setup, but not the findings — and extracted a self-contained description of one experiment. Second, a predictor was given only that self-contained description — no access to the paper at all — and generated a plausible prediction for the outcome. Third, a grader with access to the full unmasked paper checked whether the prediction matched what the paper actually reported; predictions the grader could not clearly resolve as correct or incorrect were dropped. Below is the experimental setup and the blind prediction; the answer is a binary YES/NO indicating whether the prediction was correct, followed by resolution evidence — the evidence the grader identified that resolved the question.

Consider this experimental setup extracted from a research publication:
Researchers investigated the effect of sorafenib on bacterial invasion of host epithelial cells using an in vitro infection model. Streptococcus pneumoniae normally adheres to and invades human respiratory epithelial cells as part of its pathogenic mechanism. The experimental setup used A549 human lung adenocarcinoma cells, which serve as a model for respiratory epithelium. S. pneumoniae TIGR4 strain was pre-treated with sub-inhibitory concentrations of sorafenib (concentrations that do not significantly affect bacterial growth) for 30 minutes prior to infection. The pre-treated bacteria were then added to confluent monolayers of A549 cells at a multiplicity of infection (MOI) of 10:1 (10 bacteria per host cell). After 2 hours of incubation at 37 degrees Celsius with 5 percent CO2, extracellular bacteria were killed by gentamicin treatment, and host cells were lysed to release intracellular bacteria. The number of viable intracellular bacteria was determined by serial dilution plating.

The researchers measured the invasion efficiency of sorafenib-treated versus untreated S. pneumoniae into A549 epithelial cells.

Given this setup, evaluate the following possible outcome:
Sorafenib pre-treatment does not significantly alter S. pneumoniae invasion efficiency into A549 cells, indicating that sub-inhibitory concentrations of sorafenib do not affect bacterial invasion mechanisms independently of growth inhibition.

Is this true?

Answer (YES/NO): NO